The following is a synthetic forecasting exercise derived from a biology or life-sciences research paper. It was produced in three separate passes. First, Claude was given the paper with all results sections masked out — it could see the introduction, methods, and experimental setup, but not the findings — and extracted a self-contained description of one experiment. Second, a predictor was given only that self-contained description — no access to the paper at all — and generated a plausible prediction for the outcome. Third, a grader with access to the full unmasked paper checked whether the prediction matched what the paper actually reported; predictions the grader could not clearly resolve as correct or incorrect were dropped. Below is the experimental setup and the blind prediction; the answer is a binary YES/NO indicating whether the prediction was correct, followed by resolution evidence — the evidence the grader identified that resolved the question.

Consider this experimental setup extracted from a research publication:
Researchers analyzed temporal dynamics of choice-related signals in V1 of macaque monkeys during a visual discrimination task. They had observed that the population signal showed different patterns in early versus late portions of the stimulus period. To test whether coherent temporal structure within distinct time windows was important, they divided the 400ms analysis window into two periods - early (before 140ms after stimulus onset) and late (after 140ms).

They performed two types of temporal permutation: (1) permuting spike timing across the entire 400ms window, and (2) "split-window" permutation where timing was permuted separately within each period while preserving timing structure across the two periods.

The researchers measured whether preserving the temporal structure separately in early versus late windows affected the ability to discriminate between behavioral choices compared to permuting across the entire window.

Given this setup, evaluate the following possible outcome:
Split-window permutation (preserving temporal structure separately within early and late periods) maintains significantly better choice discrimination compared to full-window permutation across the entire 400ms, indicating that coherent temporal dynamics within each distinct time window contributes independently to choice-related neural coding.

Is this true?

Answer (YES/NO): YES